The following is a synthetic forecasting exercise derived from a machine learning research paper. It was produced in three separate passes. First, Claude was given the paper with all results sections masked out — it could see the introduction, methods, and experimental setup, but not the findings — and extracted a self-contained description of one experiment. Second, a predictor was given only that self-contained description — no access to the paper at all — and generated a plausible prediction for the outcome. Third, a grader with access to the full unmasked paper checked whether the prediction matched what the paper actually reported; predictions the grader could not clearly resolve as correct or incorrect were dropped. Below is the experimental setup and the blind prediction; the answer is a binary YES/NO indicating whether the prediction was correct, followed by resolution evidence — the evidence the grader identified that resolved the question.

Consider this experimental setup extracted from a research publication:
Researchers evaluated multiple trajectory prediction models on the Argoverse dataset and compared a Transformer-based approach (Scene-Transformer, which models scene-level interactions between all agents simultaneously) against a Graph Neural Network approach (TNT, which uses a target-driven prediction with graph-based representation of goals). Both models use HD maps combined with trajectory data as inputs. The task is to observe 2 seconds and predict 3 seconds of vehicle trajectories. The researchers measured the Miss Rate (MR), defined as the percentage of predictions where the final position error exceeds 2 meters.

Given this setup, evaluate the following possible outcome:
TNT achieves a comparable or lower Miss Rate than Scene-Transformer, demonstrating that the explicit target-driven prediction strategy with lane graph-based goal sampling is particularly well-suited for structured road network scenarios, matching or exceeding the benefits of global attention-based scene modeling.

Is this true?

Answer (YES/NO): NO